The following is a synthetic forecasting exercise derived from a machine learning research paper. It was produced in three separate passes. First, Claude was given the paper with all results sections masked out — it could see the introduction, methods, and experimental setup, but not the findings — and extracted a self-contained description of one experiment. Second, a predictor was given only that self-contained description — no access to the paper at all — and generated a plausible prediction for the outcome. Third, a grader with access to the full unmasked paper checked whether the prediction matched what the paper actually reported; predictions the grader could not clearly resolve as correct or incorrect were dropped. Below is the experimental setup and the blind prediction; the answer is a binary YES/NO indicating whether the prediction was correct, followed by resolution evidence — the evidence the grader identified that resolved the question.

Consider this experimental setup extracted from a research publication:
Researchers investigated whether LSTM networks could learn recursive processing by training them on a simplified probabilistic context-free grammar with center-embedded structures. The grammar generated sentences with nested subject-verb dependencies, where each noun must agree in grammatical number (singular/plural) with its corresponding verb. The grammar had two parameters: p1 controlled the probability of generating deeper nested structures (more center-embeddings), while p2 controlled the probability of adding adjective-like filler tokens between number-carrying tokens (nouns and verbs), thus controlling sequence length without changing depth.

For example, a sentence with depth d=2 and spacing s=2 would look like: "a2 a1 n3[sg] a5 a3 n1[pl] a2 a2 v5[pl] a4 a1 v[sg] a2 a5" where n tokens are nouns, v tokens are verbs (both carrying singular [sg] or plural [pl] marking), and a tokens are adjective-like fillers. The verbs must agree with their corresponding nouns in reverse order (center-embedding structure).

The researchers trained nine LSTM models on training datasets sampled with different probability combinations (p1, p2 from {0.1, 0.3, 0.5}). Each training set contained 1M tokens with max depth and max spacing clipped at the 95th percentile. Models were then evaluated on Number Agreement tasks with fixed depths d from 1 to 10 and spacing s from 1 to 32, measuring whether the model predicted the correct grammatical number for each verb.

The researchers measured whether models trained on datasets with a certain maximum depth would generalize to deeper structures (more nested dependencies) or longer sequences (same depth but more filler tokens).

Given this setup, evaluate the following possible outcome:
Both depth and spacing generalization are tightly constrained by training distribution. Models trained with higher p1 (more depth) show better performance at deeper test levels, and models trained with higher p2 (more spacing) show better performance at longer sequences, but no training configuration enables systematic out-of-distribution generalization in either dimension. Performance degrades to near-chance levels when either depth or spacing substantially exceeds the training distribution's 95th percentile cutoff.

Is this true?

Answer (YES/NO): NO